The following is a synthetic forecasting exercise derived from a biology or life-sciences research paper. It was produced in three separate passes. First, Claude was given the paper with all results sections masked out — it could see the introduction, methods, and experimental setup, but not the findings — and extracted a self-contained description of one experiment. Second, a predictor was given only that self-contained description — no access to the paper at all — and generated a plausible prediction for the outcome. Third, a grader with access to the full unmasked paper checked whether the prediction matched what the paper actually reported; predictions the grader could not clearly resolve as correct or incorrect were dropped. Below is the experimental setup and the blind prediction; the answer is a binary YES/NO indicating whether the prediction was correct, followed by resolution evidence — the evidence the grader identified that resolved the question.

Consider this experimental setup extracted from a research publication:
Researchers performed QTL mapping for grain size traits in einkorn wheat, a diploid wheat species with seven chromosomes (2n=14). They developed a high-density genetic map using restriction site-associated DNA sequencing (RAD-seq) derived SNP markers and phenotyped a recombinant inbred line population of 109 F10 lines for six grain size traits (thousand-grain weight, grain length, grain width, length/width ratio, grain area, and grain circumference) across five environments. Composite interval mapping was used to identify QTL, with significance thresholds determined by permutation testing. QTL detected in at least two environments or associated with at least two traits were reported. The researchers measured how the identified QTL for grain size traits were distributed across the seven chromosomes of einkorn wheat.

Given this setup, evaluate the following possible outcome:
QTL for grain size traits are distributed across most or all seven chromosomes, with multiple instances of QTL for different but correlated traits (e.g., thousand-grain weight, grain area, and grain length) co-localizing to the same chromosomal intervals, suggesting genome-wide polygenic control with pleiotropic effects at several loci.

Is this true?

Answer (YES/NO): YES